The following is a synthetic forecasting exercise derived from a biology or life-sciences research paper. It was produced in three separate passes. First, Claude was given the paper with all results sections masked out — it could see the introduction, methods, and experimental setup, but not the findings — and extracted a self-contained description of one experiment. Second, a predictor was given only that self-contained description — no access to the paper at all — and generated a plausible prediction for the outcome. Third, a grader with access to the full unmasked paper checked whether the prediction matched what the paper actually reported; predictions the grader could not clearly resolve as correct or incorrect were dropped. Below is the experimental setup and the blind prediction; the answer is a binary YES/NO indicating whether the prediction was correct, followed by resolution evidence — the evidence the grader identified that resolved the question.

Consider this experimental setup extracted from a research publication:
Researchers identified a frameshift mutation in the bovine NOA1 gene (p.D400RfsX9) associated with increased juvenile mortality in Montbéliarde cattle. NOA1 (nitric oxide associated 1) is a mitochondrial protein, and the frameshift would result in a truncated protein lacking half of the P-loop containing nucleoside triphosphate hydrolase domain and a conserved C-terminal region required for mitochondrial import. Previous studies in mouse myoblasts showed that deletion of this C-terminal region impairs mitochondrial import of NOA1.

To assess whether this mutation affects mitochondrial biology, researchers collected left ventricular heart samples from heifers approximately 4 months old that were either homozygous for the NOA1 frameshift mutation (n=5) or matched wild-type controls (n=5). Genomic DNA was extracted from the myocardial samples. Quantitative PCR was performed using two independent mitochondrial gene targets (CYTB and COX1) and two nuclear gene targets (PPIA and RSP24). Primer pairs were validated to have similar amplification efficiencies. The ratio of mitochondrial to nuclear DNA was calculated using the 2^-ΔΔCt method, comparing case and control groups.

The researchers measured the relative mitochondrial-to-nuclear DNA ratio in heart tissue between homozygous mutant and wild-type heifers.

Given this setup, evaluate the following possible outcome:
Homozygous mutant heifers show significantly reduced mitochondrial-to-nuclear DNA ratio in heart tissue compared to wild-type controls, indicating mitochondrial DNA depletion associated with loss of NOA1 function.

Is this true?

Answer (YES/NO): YES